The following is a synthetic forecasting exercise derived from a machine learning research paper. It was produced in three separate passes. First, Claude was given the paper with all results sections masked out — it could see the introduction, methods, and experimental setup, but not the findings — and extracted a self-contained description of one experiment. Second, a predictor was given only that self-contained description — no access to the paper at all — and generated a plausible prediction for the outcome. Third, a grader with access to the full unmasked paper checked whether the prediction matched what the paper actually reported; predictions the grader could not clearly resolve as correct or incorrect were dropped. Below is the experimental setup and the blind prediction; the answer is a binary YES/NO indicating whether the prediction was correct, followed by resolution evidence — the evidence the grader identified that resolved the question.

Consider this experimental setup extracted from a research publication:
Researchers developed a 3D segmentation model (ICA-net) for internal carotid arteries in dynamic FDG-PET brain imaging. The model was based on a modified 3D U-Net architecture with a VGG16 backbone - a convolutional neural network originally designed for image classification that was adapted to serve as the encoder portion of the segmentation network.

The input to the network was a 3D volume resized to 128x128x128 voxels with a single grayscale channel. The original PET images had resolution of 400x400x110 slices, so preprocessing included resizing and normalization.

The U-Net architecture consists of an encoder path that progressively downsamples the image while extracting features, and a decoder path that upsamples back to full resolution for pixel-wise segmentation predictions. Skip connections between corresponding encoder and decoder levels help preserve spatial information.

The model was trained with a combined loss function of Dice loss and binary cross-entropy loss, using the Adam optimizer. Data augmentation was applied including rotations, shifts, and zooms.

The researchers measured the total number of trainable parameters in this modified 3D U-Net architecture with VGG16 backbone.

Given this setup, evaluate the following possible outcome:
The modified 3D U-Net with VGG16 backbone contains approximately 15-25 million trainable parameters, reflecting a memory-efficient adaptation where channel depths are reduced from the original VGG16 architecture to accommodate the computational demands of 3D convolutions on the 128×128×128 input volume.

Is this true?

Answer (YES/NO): NO